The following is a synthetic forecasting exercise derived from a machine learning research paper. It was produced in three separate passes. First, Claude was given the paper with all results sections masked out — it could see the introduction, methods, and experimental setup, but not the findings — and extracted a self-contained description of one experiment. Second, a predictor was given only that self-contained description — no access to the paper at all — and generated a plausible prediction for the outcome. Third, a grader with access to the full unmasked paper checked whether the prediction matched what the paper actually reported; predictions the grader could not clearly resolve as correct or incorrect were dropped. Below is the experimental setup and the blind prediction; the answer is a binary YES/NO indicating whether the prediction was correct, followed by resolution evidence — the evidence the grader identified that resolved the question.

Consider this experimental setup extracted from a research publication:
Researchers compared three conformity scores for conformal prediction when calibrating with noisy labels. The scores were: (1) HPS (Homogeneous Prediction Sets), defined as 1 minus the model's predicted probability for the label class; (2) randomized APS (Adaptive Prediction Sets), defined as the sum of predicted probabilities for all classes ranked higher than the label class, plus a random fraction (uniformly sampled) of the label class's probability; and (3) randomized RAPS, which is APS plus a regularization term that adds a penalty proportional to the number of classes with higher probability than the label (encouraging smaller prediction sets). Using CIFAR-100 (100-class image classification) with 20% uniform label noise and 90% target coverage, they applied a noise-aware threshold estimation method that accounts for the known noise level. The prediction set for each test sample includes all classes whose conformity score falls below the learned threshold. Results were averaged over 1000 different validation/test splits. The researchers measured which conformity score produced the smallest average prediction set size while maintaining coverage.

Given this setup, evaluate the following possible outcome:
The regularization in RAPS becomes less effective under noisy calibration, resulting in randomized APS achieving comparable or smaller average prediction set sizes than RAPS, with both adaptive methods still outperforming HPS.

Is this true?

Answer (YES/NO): NO